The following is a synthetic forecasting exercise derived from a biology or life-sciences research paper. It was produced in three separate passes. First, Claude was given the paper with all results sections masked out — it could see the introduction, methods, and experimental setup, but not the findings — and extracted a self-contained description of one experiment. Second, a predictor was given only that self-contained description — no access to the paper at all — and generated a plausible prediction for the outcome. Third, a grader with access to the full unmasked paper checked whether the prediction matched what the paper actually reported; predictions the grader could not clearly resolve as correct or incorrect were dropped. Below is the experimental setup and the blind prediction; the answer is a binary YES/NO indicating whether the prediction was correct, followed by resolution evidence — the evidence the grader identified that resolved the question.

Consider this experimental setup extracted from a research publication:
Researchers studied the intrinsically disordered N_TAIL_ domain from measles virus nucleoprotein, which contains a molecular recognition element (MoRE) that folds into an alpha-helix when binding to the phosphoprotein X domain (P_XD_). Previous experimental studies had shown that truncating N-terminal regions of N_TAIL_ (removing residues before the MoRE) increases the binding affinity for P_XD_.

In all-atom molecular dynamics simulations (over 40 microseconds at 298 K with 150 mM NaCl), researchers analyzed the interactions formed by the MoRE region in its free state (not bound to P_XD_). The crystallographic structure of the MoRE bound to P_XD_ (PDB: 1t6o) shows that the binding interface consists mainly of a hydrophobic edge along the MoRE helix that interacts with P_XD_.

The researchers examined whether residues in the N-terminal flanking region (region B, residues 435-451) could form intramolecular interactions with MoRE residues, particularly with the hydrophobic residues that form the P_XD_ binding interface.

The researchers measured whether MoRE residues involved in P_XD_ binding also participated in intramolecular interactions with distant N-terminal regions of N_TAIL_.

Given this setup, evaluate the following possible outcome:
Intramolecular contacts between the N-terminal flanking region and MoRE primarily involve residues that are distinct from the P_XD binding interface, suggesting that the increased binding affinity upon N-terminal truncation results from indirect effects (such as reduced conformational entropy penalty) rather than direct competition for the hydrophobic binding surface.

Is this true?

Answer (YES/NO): NO